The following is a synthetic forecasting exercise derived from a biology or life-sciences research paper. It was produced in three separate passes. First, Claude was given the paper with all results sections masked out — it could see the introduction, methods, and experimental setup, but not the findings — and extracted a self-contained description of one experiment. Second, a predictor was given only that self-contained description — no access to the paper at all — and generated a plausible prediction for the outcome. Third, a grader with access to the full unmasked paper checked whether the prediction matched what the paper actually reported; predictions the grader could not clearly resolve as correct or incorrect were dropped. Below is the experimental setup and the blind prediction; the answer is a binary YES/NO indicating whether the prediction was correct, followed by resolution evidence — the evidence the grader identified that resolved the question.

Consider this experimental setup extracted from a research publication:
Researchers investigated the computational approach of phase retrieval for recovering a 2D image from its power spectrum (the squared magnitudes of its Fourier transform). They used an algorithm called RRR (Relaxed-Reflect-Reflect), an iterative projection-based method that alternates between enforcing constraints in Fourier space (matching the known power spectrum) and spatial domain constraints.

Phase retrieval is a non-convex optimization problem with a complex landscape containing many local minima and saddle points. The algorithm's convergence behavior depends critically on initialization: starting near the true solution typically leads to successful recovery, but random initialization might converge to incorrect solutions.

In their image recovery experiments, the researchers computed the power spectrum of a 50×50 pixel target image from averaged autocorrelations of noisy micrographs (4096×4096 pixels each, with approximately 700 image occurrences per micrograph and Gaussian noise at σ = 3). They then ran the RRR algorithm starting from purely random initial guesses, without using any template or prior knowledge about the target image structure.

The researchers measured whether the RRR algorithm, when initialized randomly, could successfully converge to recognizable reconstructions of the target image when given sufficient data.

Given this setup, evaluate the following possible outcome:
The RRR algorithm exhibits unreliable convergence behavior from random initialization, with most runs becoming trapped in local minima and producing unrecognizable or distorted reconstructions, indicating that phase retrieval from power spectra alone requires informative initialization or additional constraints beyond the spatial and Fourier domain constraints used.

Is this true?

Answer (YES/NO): NO